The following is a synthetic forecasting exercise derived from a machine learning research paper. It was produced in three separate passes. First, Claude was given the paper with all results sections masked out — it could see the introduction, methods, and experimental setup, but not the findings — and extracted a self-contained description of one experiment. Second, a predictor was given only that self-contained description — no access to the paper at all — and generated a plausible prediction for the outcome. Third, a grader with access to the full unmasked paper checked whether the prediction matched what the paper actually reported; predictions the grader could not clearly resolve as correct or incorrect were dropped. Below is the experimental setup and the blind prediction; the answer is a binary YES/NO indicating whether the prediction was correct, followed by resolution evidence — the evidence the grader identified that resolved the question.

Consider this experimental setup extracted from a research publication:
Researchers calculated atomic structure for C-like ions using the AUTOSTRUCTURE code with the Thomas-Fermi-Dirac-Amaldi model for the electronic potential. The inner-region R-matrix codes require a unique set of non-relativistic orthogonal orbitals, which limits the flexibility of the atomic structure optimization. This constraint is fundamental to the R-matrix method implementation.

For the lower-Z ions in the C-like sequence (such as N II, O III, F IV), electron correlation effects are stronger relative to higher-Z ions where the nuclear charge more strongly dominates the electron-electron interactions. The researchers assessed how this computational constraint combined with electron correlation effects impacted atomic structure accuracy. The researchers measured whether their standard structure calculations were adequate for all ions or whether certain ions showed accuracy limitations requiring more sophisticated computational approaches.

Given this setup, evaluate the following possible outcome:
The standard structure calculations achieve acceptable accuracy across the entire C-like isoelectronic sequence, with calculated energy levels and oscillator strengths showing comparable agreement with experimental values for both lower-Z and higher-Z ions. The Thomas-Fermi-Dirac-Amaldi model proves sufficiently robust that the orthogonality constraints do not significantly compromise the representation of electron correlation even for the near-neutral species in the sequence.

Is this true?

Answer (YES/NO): NO